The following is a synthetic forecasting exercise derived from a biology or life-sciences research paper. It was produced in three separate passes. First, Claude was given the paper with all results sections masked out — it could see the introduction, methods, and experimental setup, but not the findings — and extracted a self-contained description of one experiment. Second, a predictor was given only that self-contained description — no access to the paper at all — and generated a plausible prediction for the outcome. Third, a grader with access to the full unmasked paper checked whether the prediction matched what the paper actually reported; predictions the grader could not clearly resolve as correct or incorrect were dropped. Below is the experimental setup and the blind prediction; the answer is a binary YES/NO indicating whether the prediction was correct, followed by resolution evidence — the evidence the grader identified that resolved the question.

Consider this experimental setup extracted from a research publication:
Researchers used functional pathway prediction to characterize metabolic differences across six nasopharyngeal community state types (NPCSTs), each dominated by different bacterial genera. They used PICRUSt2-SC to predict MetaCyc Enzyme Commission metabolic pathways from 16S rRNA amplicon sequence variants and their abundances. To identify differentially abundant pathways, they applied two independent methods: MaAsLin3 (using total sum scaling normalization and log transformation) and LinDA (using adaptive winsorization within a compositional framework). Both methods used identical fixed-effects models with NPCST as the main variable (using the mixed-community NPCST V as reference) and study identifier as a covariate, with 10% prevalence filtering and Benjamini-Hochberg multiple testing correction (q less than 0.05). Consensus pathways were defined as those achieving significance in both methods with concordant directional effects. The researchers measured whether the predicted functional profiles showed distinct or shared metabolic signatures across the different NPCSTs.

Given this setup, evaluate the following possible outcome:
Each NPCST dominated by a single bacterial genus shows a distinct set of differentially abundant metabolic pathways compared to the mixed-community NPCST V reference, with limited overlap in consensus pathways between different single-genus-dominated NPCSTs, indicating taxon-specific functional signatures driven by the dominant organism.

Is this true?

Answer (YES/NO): NO